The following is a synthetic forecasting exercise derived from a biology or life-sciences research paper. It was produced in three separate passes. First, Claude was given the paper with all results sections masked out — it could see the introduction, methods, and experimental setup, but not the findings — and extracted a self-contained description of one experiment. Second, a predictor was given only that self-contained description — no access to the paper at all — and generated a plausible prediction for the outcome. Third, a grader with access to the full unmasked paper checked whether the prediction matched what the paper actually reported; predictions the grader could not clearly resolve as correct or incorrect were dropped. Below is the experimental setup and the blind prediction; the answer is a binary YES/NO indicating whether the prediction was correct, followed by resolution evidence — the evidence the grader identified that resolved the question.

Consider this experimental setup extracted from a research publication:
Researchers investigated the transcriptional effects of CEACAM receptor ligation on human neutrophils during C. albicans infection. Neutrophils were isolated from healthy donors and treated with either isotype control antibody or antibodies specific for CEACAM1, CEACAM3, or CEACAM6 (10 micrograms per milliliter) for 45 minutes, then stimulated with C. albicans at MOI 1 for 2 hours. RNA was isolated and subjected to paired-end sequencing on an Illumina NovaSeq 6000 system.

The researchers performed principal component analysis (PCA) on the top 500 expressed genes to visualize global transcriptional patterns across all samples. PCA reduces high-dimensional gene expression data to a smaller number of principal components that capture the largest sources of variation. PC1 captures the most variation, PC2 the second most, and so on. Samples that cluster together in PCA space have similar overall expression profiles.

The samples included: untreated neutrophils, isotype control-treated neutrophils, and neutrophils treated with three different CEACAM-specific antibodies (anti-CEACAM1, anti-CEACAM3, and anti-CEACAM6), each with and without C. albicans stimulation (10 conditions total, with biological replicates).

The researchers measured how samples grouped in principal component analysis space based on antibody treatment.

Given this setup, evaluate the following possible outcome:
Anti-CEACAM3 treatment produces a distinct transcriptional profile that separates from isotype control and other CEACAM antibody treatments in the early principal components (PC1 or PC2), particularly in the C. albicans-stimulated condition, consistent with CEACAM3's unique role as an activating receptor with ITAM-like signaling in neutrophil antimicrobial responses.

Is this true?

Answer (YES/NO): NO